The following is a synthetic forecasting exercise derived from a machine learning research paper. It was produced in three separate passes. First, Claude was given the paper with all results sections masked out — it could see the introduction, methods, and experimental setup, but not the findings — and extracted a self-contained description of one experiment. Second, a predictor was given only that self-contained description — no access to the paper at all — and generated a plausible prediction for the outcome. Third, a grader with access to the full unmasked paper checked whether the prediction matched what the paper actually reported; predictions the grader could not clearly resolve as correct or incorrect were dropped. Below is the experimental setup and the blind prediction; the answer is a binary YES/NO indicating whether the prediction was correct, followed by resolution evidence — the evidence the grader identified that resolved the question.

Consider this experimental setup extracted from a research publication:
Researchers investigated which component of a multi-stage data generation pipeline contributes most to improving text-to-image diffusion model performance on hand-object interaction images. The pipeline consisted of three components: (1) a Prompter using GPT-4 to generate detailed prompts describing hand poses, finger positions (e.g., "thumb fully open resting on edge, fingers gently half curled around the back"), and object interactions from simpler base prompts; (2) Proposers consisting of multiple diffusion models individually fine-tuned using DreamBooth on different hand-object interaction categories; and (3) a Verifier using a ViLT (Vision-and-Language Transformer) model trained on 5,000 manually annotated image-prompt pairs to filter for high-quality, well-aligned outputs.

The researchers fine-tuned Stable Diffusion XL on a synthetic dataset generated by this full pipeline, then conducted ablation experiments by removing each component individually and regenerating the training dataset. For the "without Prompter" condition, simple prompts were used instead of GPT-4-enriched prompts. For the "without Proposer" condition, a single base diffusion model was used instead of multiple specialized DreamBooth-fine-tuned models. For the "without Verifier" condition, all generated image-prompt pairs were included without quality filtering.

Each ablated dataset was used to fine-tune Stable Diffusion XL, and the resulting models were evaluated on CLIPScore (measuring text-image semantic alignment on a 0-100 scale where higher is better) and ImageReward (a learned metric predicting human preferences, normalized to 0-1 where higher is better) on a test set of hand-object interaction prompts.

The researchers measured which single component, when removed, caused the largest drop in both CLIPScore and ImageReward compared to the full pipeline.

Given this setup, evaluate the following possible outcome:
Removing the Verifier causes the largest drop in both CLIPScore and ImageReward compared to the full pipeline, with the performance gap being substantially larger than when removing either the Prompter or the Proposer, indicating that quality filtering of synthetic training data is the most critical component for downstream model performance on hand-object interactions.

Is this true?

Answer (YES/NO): NO